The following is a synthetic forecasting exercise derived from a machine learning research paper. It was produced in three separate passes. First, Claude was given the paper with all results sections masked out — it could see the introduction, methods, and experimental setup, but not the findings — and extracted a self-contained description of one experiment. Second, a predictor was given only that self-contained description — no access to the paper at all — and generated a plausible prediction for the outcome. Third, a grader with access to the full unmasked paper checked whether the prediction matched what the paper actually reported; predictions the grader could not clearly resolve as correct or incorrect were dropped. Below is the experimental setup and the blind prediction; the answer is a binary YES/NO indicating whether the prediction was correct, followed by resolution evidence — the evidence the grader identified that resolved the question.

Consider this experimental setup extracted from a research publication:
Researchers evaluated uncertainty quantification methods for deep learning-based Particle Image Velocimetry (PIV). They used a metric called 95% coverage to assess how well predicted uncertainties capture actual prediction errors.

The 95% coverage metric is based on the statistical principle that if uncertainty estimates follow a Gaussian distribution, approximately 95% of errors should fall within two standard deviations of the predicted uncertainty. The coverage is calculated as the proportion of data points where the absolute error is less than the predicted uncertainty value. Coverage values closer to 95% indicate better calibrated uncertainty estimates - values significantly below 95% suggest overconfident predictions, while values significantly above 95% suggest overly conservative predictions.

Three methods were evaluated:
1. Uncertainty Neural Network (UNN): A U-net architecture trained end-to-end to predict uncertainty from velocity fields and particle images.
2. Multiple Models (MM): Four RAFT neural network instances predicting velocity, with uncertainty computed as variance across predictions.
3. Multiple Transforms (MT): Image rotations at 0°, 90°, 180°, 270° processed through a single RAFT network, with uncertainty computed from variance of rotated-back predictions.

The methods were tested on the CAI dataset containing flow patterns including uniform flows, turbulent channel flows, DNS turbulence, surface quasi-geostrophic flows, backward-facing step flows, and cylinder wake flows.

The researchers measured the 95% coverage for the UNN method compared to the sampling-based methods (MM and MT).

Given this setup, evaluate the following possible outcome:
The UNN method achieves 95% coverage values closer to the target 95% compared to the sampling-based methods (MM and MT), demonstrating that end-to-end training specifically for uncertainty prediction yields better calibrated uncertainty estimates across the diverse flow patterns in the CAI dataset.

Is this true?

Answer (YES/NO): YES